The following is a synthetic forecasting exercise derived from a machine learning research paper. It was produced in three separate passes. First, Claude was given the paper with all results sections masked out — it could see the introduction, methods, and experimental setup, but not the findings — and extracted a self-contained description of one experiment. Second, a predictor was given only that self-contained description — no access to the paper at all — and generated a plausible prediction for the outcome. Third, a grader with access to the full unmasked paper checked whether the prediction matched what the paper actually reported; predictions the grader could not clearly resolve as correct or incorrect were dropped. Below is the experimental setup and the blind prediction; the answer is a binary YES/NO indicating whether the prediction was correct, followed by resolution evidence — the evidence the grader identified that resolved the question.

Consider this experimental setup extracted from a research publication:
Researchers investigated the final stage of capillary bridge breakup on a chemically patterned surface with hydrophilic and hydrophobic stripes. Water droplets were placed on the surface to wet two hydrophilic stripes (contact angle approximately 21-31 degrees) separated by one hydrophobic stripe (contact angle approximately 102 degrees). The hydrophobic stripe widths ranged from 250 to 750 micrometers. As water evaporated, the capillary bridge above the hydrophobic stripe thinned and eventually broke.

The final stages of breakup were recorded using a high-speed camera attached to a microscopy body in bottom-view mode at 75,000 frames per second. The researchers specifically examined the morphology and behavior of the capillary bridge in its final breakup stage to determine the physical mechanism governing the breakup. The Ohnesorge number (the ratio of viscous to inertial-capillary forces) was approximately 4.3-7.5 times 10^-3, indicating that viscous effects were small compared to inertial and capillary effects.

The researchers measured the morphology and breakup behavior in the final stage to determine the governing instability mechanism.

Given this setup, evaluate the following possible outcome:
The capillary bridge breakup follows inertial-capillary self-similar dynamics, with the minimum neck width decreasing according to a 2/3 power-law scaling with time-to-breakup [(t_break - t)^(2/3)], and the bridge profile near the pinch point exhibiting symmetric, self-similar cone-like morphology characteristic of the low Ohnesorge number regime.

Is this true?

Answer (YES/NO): NO